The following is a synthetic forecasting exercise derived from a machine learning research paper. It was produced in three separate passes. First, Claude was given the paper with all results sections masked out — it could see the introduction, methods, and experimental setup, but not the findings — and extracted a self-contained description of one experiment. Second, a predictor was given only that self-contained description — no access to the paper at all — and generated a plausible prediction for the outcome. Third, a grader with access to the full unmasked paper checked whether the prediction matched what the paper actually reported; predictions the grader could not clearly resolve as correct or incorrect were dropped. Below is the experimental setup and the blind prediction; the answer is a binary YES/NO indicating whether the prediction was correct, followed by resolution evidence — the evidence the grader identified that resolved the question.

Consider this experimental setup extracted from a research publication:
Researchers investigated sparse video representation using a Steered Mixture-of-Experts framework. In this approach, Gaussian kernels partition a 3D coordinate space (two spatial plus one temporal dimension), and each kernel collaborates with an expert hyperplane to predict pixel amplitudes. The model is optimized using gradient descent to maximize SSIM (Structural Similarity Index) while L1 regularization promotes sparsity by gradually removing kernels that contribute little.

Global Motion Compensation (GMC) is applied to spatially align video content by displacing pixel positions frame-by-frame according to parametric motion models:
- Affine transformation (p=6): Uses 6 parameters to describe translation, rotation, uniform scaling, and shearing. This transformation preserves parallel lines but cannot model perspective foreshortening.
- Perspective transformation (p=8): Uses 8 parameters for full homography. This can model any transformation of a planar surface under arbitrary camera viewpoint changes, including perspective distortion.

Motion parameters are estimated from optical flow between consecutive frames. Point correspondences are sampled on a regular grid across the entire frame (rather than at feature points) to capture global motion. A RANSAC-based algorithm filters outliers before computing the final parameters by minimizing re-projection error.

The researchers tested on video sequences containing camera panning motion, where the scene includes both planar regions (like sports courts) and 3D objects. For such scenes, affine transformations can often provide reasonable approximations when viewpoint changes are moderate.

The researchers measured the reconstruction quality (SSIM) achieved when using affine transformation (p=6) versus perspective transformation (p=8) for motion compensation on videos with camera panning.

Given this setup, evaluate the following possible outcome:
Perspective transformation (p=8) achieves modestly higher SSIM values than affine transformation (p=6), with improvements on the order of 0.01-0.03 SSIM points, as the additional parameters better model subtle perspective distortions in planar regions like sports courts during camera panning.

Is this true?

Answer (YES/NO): NO